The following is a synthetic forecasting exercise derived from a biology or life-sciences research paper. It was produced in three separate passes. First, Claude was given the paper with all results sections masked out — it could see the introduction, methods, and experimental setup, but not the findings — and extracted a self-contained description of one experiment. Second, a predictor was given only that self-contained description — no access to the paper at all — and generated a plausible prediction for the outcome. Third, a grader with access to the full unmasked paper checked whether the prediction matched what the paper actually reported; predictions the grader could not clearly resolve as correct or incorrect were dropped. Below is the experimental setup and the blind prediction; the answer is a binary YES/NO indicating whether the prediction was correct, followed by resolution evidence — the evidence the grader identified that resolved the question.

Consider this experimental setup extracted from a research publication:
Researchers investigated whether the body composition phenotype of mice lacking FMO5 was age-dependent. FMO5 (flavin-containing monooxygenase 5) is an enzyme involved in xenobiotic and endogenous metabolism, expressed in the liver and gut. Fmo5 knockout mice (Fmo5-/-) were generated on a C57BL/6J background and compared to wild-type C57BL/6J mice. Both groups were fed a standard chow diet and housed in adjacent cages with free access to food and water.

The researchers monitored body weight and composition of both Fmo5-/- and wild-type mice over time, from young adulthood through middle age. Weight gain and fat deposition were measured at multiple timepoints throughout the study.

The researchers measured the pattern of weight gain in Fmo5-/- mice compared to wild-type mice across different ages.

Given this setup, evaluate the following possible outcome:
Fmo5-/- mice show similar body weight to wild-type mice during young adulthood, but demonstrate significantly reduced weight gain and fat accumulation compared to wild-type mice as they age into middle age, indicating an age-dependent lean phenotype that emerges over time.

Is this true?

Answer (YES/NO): YES